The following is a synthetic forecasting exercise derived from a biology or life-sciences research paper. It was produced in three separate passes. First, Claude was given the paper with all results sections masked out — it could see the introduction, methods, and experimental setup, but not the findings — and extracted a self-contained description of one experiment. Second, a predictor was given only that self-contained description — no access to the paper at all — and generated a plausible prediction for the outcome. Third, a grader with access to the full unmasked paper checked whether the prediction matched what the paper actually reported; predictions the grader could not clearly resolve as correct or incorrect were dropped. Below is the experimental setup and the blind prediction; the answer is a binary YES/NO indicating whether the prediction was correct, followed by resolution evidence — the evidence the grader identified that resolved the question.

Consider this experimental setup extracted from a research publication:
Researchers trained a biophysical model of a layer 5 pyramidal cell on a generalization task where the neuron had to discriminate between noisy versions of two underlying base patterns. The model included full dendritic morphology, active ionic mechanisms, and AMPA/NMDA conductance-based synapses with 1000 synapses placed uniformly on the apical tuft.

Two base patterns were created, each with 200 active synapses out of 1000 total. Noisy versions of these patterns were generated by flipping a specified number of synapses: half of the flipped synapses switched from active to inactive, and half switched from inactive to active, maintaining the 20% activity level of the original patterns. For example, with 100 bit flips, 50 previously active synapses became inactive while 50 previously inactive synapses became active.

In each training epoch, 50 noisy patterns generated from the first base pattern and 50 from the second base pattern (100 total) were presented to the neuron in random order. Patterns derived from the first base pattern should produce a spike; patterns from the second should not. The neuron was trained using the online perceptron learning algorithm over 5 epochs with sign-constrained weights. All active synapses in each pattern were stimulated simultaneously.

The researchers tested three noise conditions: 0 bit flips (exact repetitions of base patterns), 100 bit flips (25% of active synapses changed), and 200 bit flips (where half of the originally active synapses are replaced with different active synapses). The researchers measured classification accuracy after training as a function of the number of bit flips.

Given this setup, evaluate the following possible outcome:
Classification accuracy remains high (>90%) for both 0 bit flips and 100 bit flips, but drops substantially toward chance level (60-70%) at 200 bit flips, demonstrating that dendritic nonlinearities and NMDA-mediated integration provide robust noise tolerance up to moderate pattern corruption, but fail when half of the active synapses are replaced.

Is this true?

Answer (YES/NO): NO